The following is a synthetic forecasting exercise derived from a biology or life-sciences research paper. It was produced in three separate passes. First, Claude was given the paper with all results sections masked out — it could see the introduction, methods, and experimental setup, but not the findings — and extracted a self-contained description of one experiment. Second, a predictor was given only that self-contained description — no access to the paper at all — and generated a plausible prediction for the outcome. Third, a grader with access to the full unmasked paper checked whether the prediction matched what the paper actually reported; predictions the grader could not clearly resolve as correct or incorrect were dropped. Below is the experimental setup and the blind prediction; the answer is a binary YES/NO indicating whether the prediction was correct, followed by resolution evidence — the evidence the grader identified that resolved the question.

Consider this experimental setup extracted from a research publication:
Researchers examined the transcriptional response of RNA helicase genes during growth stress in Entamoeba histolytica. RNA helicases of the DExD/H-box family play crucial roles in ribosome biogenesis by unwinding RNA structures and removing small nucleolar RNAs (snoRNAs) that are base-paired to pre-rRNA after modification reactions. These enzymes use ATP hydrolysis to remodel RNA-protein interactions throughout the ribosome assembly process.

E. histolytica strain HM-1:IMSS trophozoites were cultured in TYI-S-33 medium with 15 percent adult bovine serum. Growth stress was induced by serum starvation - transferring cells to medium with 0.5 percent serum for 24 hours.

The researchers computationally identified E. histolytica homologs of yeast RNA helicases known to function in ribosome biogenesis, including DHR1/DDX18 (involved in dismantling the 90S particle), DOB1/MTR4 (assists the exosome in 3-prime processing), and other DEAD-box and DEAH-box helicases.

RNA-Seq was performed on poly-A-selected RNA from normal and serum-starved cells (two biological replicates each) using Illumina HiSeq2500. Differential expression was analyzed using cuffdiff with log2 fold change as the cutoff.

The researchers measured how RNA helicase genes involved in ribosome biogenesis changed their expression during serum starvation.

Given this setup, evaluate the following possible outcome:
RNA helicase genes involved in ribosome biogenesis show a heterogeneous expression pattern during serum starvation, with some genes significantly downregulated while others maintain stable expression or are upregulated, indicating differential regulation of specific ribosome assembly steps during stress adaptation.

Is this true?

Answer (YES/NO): NO